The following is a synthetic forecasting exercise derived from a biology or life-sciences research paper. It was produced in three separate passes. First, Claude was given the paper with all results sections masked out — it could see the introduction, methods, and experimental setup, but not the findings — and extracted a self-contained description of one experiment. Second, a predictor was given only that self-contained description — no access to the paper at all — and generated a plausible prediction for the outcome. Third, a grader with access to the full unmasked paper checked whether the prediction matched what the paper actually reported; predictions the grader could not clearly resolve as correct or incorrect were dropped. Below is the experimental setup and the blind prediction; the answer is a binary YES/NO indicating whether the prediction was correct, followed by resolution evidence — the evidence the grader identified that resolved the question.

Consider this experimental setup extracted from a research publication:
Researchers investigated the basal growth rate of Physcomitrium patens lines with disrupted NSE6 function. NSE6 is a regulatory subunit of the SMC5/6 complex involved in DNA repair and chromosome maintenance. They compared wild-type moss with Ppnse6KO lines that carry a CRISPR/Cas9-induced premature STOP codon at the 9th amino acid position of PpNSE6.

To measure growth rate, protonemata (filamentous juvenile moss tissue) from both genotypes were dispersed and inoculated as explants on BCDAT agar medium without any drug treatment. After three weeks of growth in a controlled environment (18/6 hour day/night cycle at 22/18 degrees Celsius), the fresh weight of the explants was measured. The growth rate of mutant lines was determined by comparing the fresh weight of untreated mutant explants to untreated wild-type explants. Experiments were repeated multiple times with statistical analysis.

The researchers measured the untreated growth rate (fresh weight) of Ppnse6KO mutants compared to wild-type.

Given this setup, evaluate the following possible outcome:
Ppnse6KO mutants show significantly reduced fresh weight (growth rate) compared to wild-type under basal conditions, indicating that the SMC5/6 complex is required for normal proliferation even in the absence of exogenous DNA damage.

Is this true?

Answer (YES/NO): YES